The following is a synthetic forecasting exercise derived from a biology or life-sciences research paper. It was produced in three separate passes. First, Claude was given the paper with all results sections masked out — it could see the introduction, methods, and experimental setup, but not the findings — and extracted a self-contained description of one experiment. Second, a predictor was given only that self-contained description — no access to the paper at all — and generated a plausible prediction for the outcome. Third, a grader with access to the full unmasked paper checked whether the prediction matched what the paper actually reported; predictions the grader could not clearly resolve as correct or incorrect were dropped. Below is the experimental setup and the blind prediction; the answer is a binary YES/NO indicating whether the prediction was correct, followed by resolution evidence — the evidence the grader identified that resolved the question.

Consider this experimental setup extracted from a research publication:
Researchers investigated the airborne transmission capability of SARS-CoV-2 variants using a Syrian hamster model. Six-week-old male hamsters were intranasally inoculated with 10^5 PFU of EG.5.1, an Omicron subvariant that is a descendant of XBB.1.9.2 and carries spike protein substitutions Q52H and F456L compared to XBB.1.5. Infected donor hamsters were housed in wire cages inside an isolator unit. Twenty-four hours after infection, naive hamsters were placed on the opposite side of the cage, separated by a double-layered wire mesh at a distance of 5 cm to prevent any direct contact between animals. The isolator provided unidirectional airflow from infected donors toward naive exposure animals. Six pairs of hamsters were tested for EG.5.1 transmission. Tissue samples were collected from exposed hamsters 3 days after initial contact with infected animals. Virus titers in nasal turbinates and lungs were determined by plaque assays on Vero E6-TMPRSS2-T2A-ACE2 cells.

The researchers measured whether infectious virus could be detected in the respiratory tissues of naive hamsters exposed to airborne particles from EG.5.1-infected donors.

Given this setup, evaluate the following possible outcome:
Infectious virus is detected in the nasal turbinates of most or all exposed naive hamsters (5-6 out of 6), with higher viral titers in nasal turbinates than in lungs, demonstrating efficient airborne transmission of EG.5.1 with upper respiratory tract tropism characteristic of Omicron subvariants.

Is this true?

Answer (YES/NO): NO